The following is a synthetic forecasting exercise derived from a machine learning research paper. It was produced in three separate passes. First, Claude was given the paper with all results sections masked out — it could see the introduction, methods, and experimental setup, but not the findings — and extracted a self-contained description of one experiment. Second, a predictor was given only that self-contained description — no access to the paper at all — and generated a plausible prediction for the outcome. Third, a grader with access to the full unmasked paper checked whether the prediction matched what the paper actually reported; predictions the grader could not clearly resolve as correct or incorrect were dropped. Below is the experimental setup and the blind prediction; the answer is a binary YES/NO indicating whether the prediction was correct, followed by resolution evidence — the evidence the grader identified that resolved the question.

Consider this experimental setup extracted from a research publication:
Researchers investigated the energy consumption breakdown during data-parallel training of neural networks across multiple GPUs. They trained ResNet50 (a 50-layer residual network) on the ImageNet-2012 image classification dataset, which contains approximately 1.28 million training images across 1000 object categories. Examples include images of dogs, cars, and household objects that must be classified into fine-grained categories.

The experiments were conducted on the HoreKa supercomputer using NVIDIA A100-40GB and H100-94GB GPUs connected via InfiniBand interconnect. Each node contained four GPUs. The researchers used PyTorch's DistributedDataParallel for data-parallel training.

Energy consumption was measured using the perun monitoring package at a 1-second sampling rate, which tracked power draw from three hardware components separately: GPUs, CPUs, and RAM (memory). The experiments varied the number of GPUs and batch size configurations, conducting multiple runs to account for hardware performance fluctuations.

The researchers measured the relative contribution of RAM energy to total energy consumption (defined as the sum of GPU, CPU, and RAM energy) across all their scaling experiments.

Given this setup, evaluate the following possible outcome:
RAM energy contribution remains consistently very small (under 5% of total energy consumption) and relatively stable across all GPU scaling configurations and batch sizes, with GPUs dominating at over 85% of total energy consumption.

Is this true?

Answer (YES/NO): NO